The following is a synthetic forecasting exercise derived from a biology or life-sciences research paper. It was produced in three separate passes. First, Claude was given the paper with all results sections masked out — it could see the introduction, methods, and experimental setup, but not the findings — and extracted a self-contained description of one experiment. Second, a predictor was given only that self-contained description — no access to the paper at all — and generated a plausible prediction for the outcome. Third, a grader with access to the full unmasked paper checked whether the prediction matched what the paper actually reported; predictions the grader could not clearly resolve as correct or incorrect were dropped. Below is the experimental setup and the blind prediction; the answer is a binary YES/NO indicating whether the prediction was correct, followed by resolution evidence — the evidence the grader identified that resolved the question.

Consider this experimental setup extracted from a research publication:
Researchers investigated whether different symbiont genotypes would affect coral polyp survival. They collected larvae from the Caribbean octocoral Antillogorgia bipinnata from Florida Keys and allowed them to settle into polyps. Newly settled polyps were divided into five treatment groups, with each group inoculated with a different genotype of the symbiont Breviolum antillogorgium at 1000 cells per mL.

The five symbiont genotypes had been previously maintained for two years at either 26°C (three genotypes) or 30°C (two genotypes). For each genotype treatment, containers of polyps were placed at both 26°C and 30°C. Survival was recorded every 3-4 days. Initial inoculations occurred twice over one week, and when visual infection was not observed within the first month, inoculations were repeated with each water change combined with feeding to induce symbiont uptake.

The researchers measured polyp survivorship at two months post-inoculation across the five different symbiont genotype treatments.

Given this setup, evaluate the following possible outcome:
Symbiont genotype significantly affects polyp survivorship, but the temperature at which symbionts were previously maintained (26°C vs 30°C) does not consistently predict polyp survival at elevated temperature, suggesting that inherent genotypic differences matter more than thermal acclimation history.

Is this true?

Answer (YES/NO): YES